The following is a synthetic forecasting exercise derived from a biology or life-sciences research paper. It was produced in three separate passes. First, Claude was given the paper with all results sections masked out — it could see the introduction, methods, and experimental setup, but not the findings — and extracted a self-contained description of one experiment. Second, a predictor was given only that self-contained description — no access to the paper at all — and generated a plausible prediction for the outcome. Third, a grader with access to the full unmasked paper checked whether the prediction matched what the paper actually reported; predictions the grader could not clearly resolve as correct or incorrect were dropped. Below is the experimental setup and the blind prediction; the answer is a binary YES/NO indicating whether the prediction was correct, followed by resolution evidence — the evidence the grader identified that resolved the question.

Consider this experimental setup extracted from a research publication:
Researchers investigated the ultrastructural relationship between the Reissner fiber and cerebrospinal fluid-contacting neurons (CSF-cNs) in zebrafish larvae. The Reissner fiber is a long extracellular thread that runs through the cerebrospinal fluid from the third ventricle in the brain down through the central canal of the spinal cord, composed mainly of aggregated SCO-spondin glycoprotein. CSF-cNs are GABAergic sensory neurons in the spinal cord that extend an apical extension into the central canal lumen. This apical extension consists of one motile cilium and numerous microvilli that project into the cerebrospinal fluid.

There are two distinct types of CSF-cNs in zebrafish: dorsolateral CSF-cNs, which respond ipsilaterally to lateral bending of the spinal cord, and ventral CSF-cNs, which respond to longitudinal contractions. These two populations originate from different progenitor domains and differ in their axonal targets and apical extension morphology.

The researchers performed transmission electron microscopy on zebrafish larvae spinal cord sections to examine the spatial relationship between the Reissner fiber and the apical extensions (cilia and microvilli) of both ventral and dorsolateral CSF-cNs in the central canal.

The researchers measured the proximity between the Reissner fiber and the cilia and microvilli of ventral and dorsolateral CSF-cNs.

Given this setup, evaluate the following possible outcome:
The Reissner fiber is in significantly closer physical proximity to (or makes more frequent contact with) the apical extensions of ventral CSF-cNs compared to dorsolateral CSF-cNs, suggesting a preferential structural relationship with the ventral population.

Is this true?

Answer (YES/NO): NO